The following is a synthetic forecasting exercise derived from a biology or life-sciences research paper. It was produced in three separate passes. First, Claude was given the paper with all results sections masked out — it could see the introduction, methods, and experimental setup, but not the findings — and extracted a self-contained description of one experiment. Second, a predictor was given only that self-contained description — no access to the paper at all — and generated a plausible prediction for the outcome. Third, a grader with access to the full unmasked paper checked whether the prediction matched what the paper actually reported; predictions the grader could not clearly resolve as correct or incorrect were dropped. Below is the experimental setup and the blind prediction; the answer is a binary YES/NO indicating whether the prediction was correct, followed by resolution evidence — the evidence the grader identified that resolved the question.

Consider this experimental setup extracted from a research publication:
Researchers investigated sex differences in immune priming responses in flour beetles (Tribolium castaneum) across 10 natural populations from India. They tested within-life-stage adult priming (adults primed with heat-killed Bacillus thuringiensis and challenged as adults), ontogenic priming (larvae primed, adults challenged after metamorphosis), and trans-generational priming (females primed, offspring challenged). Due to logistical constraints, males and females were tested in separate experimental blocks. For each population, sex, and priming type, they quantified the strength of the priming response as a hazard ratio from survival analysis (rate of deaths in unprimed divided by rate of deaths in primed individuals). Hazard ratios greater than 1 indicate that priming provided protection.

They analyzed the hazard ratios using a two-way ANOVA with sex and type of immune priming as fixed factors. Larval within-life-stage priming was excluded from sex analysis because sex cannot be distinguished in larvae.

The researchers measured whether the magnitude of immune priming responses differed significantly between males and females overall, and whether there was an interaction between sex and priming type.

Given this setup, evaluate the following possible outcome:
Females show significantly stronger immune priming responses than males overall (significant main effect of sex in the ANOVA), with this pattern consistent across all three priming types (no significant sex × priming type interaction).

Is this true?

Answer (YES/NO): NO